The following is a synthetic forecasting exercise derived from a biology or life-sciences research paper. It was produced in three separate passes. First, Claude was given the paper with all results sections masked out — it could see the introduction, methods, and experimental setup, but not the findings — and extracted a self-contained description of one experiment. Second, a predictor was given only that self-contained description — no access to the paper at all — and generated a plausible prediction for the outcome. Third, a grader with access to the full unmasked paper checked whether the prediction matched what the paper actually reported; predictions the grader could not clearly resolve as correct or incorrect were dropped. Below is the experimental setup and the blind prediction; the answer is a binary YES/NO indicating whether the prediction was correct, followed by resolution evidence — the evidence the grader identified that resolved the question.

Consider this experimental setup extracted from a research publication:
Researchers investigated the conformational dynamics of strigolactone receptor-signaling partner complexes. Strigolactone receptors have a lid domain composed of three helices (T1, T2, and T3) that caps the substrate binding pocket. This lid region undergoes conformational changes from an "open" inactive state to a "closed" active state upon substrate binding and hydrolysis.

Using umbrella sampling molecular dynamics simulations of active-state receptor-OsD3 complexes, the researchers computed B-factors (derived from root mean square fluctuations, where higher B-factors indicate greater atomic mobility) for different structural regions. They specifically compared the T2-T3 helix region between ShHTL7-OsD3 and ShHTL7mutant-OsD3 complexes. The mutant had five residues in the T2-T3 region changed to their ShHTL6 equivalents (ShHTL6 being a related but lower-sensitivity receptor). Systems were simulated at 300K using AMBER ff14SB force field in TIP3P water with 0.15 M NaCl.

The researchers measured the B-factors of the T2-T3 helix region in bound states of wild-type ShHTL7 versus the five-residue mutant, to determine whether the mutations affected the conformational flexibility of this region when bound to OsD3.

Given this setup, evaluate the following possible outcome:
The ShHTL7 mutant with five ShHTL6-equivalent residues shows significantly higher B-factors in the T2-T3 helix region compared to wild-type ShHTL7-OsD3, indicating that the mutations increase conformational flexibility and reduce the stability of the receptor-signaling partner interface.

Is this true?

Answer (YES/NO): YES